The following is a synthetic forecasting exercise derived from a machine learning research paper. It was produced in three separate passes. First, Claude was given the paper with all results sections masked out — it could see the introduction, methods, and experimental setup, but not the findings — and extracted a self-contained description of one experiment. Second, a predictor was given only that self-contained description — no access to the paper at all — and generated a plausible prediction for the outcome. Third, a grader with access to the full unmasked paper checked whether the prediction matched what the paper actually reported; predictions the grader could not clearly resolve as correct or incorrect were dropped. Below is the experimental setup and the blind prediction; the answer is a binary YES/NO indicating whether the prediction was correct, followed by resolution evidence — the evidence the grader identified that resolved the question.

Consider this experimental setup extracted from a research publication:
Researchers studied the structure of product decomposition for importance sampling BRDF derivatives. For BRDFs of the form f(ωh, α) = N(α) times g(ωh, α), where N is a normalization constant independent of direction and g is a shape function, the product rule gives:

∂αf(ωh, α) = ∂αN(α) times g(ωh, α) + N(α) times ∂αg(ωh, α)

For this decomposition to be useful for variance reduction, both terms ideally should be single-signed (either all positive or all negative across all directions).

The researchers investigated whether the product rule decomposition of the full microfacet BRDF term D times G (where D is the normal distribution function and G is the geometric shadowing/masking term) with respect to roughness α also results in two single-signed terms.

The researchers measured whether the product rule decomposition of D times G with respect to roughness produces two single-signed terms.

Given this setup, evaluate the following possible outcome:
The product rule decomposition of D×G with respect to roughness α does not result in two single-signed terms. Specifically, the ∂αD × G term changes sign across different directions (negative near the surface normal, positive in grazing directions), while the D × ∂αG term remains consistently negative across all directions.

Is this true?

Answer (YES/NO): NO